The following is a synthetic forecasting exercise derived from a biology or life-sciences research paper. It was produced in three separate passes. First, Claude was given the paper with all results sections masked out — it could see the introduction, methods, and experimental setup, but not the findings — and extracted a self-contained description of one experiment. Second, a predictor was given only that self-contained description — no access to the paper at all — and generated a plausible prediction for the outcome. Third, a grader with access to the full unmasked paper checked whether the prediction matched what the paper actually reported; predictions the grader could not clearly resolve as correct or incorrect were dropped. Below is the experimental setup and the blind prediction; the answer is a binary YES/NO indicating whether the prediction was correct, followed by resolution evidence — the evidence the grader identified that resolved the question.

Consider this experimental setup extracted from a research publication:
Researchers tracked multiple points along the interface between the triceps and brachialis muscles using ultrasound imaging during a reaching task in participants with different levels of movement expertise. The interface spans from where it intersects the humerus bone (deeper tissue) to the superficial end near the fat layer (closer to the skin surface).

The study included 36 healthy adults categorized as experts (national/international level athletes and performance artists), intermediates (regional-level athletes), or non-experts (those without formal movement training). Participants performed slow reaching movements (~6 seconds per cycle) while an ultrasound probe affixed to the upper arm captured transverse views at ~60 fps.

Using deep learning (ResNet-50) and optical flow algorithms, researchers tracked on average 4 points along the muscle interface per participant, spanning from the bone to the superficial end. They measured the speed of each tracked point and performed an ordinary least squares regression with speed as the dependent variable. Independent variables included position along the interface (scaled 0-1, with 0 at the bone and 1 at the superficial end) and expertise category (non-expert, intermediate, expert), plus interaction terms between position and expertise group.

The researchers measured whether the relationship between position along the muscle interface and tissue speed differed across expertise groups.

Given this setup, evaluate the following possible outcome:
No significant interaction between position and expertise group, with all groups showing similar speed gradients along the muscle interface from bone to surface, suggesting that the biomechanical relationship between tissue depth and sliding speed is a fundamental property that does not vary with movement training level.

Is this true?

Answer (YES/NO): NO